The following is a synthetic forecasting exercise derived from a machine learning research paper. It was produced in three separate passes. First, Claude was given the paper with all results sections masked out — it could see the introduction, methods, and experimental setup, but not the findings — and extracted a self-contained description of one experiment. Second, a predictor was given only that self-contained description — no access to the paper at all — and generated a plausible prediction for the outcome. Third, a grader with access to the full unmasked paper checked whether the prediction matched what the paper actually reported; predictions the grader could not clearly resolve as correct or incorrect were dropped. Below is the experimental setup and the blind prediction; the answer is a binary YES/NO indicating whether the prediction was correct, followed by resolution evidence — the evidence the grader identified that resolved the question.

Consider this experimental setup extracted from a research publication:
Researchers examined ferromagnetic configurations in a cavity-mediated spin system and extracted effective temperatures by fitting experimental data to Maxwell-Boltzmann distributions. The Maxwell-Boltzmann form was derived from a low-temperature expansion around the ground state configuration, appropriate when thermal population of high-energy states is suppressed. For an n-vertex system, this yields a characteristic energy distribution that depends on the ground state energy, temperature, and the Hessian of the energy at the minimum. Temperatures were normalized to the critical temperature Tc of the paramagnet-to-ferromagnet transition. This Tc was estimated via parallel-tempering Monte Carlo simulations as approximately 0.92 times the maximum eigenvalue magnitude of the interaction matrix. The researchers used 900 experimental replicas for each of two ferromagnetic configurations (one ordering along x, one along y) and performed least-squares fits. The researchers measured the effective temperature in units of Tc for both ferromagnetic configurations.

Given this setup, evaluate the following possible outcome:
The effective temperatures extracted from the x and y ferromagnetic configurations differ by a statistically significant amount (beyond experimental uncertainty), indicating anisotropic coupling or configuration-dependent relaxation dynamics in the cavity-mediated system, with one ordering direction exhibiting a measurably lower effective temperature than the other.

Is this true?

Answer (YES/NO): NO